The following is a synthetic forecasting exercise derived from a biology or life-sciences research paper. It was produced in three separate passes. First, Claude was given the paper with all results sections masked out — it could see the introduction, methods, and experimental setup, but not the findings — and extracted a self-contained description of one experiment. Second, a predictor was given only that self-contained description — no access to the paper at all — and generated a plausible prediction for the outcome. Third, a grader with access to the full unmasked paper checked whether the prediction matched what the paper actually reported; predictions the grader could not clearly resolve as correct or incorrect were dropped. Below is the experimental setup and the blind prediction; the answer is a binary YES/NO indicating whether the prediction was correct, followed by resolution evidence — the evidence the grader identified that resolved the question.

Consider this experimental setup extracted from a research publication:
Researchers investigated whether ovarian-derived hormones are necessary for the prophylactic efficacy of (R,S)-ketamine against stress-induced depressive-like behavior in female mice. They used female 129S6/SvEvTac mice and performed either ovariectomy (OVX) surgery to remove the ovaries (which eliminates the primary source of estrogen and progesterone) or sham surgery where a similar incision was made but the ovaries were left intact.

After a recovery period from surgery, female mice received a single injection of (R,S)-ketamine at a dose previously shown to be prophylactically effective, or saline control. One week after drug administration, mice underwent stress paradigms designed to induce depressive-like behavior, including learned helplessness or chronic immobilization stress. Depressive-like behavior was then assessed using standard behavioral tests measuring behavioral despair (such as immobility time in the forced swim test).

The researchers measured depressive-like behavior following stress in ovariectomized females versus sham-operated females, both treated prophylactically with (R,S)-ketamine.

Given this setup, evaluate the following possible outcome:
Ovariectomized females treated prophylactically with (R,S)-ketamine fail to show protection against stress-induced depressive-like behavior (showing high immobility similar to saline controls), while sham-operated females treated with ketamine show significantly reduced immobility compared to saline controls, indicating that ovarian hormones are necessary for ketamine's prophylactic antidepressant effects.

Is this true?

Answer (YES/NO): YES